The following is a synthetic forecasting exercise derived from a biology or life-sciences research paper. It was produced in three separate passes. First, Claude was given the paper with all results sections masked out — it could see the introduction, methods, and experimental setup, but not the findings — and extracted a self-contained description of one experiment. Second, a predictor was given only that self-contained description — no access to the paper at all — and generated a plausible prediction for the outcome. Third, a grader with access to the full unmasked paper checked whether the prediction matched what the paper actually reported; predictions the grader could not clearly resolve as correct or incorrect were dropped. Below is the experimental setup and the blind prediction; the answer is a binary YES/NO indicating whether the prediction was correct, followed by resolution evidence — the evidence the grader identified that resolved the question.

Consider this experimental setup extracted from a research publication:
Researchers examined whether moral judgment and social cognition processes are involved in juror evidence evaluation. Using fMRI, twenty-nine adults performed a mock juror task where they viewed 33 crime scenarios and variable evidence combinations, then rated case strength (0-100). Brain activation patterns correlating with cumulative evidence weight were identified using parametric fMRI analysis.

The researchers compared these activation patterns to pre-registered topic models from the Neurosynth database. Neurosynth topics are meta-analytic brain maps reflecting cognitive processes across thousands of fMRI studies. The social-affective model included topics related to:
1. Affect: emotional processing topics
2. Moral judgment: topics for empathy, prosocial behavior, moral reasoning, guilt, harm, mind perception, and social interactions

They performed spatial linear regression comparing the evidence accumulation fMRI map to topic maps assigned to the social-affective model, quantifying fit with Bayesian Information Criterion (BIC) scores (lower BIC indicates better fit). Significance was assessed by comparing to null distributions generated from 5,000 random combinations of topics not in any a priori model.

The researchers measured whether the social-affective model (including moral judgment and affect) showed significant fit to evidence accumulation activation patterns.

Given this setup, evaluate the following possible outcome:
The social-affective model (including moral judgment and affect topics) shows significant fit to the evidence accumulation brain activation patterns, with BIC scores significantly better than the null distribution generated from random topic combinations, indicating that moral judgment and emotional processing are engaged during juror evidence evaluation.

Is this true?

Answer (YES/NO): NO